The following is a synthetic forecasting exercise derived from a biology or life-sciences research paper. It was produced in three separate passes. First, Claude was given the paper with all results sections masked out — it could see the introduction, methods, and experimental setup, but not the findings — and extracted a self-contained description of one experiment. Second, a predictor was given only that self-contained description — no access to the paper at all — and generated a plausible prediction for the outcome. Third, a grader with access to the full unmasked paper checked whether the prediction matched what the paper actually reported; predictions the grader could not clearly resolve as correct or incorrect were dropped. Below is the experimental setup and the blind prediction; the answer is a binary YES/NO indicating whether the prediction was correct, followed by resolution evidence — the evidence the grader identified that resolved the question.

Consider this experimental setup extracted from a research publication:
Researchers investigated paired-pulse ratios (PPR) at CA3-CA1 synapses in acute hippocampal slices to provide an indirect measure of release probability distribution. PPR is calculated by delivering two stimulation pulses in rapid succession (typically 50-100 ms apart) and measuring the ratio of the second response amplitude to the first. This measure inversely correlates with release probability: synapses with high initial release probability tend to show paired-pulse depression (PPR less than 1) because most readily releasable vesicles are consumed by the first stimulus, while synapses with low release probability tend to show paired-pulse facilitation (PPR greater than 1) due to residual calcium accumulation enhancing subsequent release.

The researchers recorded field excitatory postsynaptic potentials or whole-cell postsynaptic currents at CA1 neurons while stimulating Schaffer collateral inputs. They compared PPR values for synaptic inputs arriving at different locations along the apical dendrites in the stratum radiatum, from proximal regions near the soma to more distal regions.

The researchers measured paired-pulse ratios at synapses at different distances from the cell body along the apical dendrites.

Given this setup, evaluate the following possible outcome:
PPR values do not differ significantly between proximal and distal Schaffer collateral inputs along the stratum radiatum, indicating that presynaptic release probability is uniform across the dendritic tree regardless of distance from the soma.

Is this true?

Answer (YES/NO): NO